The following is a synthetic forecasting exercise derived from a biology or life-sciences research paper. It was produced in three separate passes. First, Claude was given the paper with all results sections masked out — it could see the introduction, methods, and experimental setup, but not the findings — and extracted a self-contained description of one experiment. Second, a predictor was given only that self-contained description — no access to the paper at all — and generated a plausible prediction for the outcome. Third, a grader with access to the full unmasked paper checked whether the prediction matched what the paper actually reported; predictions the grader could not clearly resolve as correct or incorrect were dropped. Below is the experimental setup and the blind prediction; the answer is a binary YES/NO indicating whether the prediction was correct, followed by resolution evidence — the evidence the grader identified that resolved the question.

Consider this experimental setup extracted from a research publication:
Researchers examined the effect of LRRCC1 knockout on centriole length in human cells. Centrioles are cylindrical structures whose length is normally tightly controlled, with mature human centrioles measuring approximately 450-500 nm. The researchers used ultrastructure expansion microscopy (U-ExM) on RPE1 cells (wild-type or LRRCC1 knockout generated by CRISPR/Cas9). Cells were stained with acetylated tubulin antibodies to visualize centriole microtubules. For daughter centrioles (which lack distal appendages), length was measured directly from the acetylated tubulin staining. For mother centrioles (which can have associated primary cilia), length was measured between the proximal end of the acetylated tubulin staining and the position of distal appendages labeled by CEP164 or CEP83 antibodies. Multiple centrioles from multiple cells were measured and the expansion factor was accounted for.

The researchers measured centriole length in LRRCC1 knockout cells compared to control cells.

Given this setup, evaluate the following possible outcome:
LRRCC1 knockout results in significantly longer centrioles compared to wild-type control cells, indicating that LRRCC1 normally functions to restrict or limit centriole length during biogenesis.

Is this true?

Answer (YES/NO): YES